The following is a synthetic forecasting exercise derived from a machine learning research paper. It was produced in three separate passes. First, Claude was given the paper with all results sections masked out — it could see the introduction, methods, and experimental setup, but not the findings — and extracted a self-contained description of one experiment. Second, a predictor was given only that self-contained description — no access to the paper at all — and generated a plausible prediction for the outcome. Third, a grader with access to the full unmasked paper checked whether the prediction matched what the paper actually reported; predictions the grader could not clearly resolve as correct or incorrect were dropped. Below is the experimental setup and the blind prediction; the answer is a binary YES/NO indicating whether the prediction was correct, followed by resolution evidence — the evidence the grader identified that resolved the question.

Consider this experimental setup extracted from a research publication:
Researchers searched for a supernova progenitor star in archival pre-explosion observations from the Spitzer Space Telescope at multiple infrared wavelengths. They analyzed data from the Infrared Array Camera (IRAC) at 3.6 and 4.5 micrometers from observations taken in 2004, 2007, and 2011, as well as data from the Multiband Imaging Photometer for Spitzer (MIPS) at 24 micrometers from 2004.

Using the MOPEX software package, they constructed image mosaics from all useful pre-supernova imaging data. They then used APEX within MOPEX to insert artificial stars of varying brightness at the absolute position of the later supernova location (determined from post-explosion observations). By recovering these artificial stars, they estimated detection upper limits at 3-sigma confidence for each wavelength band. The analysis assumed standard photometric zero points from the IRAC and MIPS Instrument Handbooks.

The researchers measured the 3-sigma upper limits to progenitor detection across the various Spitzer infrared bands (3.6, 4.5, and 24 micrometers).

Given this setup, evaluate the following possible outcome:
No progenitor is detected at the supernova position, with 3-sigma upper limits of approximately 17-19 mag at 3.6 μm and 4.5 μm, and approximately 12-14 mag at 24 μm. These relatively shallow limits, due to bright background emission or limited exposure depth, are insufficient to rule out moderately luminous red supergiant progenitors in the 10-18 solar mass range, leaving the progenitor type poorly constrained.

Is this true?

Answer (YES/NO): NO